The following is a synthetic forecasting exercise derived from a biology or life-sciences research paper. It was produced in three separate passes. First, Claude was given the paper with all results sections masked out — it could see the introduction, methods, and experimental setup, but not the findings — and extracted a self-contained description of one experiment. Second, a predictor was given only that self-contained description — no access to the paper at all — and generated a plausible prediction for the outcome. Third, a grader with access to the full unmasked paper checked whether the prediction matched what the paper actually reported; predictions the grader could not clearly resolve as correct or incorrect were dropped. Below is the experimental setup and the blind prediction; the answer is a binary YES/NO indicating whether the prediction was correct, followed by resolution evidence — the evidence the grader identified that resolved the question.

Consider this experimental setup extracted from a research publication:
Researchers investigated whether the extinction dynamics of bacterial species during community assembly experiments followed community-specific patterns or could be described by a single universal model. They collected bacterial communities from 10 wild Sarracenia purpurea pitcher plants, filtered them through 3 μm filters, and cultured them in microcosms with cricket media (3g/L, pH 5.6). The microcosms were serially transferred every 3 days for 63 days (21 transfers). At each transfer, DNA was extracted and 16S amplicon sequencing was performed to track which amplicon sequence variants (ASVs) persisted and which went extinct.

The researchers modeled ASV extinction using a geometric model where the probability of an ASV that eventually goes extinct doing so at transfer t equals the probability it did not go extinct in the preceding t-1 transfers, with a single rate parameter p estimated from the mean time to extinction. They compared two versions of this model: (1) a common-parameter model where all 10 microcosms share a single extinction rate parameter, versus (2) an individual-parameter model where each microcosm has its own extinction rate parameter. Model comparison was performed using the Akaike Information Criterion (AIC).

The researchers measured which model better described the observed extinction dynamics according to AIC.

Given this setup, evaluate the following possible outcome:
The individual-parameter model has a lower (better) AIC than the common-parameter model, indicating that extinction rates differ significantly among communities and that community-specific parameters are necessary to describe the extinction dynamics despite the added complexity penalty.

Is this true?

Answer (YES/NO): NO